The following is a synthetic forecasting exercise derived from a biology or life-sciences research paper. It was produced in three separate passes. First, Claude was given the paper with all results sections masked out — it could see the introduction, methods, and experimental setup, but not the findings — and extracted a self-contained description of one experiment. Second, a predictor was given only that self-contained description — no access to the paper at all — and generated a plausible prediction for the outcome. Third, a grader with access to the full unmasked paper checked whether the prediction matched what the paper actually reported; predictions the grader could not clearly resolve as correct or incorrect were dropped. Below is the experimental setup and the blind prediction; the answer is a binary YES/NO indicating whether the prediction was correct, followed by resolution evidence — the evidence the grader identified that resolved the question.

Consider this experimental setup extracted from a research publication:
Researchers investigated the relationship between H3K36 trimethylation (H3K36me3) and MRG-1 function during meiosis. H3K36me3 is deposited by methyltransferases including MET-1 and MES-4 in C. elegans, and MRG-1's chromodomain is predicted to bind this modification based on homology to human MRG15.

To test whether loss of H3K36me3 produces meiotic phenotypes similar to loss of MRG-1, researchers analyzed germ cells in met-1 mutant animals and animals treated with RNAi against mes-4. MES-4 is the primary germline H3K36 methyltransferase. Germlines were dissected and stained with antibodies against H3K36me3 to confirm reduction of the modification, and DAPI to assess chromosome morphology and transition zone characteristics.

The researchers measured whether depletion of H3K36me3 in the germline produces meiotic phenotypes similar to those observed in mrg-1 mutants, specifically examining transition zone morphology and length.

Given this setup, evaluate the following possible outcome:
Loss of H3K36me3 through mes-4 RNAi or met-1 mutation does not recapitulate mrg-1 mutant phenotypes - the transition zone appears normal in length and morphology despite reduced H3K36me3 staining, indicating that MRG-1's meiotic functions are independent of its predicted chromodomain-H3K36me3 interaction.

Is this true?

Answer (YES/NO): NO